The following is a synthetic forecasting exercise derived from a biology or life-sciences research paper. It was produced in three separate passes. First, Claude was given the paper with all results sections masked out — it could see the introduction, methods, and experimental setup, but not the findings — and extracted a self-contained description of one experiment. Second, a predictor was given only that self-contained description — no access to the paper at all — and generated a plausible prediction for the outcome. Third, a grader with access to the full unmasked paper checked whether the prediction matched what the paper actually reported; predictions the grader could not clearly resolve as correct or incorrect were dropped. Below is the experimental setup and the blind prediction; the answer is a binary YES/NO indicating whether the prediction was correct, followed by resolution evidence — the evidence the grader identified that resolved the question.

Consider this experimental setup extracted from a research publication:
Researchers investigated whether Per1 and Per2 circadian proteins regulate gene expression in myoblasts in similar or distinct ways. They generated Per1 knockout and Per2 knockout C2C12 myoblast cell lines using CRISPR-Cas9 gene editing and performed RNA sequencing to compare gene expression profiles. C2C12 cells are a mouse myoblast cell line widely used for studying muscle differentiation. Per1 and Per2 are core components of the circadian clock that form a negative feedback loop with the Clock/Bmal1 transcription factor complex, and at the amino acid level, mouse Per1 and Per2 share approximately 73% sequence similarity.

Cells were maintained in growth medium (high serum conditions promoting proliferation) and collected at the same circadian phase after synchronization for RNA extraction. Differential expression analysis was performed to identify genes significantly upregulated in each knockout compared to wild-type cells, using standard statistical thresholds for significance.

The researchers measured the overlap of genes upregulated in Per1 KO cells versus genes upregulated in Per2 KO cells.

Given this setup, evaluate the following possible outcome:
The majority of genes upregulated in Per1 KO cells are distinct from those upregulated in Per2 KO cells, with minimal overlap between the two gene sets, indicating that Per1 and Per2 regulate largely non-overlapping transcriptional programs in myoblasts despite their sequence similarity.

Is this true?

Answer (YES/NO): NO